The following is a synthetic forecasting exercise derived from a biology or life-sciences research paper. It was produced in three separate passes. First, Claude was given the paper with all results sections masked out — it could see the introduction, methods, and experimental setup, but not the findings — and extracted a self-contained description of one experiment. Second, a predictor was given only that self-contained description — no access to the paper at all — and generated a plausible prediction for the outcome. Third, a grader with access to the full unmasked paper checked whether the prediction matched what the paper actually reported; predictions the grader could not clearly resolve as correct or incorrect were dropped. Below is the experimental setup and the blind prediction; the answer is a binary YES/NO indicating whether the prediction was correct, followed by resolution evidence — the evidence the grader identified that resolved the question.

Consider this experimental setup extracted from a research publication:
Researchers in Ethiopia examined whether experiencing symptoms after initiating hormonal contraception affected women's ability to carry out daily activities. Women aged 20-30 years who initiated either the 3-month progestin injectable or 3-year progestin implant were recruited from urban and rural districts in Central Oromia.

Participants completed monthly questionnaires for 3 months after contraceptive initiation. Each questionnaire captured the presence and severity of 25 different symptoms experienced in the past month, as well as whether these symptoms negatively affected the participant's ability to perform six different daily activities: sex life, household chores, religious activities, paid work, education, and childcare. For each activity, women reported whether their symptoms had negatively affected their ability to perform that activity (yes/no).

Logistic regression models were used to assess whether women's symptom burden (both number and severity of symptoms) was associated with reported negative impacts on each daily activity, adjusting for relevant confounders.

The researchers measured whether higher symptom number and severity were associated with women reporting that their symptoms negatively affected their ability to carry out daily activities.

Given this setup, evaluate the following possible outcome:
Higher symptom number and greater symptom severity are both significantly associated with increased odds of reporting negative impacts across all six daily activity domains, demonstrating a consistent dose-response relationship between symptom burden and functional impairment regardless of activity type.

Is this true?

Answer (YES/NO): NO